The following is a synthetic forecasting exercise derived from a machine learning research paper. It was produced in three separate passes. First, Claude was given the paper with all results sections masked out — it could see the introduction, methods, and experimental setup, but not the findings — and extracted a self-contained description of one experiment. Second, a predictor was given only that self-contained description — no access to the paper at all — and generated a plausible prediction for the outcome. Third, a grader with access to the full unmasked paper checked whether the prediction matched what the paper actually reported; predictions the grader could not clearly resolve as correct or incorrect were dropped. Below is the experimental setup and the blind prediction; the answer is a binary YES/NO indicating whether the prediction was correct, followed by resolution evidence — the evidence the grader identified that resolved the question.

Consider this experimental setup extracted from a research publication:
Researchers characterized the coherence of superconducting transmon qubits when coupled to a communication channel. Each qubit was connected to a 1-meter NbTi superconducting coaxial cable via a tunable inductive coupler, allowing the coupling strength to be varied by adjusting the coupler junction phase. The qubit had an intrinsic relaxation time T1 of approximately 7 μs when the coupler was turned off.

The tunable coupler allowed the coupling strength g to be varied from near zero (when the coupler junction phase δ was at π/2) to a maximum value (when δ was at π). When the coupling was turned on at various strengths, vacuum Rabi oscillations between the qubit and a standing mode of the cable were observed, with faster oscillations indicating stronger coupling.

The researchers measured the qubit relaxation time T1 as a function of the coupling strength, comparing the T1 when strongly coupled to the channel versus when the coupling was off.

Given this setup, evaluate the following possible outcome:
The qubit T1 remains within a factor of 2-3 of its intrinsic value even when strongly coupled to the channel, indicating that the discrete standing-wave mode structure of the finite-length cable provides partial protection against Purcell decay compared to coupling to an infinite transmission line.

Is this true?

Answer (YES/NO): NO